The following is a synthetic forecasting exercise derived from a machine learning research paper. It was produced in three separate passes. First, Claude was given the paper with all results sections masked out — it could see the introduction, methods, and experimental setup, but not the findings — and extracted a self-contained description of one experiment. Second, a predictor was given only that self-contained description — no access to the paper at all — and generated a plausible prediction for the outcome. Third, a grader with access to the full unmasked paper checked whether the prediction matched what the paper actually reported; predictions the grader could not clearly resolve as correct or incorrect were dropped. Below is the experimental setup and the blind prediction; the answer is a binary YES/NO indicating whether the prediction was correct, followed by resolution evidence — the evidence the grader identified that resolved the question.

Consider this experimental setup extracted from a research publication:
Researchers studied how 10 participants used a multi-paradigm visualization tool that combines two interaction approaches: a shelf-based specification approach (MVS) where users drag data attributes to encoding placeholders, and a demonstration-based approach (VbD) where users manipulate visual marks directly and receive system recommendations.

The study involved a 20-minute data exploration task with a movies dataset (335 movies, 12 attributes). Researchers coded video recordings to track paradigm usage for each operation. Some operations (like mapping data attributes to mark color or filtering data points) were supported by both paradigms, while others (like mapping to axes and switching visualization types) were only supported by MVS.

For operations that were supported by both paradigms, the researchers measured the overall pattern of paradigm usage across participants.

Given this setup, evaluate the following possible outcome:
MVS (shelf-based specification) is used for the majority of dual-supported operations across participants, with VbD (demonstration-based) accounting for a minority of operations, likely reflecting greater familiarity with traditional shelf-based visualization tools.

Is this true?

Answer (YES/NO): NO